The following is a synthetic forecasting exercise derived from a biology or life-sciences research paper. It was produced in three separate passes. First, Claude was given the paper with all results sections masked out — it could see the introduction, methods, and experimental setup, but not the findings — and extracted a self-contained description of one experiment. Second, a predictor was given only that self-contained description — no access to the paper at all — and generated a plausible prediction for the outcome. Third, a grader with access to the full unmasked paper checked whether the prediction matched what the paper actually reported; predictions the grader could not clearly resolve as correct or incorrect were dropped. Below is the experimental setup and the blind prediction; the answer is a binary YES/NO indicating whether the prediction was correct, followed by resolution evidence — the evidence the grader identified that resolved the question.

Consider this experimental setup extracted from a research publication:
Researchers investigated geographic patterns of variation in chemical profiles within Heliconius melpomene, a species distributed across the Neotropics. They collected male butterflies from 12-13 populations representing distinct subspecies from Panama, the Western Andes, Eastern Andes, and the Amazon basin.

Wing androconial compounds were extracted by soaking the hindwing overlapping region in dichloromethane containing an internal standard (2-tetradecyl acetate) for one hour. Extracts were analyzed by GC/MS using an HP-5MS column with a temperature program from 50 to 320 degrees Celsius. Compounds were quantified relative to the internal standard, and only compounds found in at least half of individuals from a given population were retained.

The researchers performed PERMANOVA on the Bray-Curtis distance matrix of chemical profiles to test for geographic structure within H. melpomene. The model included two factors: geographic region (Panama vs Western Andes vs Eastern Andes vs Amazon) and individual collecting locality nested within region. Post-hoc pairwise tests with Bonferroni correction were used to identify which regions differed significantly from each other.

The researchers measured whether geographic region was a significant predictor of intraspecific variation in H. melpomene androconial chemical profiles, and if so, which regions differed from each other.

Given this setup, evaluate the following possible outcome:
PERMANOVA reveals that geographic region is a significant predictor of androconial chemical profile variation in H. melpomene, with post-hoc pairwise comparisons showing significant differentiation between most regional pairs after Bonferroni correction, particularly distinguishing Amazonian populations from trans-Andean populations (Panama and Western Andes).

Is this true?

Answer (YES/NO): YES